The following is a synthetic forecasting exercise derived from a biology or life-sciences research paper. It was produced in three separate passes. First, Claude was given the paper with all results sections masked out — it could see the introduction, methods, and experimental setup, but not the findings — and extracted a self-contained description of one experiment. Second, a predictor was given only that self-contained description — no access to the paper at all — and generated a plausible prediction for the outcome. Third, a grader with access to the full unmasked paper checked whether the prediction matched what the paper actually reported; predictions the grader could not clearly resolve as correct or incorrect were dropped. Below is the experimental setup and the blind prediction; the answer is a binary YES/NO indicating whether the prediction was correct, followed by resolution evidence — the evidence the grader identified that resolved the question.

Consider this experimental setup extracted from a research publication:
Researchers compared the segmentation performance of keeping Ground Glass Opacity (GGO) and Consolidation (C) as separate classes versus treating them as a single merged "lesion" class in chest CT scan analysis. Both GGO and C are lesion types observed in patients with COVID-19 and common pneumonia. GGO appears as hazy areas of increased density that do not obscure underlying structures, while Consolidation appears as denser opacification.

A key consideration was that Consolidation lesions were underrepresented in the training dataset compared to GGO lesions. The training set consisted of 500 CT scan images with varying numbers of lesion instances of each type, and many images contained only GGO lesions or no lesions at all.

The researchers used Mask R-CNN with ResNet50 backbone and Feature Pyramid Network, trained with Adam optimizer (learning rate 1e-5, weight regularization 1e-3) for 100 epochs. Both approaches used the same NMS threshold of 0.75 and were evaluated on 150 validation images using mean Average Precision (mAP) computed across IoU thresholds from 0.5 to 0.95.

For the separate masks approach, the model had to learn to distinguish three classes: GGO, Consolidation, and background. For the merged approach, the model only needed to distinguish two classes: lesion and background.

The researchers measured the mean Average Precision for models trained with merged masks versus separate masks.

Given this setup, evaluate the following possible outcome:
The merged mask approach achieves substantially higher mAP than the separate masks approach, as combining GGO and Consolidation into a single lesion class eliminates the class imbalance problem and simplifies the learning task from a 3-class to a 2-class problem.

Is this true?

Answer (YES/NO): YES